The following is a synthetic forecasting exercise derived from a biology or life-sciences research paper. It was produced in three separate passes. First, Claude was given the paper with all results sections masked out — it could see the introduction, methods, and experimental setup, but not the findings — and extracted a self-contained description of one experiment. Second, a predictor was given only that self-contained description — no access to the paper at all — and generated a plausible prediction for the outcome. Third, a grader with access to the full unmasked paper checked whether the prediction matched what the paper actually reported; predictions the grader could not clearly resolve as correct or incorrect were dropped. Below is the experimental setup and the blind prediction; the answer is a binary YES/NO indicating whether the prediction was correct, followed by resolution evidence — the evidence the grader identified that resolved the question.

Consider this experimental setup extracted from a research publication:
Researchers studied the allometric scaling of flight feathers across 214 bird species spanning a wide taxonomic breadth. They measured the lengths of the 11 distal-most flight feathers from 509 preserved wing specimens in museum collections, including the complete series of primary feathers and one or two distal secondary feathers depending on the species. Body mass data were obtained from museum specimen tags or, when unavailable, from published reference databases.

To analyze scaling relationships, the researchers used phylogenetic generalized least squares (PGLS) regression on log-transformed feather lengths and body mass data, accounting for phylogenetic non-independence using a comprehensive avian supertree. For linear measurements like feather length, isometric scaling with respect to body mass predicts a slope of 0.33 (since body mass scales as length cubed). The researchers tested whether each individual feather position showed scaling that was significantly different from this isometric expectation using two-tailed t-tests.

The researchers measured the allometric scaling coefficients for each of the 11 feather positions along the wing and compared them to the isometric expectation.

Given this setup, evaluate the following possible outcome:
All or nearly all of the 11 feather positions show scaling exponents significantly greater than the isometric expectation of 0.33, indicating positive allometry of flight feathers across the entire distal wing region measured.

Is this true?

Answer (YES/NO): NO